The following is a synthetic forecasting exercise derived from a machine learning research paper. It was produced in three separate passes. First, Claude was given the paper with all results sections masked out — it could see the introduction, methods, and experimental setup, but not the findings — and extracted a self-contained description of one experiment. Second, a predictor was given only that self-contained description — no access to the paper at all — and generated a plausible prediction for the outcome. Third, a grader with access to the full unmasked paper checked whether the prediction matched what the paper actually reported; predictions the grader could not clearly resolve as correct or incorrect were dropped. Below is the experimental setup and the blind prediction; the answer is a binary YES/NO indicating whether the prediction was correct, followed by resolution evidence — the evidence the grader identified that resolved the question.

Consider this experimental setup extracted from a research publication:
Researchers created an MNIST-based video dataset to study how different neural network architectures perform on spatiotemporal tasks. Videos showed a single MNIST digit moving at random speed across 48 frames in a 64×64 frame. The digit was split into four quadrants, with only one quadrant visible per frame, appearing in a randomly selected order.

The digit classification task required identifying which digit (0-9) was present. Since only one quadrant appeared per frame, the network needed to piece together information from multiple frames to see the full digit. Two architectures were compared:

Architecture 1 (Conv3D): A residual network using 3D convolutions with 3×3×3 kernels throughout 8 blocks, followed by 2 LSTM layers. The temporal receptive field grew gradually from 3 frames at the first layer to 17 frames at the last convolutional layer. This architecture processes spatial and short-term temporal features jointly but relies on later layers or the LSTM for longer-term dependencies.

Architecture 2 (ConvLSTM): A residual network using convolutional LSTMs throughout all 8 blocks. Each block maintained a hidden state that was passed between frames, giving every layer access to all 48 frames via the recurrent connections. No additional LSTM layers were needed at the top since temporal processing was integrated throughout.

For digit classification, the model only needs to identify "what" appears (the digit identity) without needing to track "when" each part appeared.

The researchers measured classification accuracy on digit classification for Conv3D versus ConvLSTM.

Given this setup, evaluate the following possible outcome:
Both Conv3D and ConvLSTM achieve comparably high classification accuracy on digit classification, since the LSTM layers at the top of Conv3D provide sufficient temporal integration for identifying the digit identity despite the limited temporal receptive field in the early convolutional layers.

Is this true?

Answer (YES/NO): YES